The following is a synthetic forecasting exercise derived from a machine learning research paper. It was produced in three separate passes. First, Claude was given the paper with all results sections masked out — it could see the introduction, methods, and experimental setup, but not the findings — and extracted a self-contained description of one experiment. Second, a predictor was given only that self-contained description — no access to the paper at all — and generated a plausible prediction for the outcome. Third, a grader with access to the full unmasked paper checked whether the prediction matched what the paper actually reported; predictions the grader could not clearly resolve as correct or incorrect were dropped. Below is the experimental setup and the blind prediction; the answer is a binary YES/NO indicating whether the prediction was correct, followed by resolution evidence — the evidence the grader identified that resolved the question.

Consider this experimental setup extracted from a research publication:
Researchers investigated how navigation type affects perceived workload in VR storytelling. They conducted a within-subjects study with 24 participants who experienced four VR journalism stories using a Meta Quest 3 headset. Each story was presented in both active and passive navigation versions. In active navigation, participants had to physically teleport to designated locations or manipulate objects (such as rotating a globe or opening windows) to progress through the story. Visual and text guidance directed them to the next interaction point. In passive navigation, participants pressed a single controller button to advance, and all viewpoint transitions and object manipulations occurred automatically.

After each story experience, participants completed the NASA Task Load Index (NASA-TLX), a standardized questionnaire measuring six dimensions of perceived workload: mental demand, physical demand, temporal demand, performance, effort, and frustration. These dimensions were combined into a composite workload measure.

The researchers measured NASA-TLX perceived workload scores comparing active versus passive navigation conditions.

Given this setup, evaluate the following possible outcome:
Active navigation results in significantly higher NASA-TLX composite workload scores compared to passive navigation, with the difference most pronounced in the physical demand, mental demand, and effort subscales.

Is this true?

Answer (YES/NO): NO